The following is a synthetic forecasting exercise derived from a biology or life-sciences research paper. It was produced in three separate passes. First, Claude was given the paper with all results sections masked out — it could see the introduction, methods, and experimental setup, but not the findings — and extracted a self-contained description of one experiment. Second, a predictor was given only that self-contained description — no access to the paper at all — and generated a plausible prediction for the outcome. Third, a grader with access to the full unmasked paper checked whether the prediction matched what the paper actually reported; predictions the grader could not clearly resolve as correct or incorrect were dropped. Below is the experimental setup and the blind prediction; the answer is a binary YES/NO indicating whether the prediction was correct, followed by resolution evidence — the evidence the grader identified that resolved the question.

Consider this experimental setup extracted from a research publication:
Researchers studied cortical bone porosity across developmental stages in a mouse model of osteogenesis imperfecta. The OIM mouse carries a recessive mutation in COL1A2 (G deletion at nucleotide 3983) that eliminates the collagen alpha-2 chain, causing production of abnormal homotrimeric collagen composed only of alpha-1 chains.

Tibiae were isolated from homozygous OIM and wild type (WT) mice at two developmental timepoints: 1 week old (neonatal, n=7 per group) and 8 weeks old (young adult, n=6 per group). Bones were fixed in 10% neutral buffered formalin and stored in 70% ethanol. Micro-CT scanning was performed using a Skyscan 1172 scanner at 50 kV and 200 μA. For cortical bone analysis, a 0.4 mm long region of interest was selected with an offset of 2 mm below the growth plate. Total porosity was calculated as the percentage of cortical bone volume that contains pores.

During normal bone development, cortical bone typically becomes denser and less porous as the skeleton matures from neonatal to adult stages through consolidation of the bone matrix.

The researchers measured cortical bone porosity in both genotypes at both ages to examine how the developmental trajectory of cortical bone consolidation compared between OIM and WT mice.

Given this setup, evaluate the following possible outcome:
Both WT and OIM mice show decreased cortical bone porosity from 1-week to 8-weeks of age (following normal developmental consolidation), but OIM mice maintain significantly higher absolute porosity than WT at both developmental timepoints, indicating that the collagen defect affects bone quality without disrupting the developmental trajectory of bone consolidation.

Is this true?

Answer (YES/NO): NO